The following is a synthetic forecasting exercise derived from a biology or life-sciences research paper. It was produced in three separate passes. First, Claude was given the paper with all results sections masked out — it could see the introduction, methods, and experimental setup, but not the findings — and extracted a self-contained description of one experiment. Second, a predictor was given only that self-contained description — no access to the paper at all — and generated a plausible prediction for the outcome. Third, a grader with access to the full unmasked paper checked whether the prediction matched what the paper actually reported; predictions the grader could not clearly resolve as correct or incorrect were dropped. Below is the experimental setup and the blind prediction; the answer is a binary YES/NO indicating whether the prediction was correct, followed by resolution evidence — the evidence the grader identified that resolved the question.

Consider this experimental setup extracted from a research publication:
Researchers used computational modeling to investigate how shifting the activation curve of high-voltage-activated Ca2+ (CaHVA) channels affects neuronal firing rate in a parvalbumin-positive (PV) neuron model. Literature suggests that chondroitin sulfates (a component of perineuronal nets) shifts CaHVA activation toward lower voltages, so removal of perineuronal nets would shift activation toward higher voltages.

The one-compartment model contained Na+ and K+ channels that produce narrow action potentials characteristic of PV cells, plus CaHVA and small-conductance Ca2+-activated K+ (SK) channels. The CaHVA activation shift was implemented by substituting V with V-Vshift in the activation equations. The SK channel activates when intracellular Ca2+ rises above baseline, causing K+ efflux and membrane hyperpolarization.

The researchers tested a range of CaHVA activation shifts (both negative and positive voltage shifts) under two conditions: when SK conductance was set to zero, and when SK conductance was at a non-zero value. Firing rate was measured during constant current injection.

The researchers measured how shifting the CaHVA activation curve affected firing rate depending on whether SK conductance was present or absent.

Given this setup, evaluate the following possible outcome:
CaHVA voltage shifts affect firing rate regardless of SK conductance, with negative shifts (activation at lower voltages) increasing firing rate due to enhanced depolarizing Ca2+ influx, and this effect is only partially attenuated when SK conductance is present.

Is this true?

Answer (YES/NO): NO